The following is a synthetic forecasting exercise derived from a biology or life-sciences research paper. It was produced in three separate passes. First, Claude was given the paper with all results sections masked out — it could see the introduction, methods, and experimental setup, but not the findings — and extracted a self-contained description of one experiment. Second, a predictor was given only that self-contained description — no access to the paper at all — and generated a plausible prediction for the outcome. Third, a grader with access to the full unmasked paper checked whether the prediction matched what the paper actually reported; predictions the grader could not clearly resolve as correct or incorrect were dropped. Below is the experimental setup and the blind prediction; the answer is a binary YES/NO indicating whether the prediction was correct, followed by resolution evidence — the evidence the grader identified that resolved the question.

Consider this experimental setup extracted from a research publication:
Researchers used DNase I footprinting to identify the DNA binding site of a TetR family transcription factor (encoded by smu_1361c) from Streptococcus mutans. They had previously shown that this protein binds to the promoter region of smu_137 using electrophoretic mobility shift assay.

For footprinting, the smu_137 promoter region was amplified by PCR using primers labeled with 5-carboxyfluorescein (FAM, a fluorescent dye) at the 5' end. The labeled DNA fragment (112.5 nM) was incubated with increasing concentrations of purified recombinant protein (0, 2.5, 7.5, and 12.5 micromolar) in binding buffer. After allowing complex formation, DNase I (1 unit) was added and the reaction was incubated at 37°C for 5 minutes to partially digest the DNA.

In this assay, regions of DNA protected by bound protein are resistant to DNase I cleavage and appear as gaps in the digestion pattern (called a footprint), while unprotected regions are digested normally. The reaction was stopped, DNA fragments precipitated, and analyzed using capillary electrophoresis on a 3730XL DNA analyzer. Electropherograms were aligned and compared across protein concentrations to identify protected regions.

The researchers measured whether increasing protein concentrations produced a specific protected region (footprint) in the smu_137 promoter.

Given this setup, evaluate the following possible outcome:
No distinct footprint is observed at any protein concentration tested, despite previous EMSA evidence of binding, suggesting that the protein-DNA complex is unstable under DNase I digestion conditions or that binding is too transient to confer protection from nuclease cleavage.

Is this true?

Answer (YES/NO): NO